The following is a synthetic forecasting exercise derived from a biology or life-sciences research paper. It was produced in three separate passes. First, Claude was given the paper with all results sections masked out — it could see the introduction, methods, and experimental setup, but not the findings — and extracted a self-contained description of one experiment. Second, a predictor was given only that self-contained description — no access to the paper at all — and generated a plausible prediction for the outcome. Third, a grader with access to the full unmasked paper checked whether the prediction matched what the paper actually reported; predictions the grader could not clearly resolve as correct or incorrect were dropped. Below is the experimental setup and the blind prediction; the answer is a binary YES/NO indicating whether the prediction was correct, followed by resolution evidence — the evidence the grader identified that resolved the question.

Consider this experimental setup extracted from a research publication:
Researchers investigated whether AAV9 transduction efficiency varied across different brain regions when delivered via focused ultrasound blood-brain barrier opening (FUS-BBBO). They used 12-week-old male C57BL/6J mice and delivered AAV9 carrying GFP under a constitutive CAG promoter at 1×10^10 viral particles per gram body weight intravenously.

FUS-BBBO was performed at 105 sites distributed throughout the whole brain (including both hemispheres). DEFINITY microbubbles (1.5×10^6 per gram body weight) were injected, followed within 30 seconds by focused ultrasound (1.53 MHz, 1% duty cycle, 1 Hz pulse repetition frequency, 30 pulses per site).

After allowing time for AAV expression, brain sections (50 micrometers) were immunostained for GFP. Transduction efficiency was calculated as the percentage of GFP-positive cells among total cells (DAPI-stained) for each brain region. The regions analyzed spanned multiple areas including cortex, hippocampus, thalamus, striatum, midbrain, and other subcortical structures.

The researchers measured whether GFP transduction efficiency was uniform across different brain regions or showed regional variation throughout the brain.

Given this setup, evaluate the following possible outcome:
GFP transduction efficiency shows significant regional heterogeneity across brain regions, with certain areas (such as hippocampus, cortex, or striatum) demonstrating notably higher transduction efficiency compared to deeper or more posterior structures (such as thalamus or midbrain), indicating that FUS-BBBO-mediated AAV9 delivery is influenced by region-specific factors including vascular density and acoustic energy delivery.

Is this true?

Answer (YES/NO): NO